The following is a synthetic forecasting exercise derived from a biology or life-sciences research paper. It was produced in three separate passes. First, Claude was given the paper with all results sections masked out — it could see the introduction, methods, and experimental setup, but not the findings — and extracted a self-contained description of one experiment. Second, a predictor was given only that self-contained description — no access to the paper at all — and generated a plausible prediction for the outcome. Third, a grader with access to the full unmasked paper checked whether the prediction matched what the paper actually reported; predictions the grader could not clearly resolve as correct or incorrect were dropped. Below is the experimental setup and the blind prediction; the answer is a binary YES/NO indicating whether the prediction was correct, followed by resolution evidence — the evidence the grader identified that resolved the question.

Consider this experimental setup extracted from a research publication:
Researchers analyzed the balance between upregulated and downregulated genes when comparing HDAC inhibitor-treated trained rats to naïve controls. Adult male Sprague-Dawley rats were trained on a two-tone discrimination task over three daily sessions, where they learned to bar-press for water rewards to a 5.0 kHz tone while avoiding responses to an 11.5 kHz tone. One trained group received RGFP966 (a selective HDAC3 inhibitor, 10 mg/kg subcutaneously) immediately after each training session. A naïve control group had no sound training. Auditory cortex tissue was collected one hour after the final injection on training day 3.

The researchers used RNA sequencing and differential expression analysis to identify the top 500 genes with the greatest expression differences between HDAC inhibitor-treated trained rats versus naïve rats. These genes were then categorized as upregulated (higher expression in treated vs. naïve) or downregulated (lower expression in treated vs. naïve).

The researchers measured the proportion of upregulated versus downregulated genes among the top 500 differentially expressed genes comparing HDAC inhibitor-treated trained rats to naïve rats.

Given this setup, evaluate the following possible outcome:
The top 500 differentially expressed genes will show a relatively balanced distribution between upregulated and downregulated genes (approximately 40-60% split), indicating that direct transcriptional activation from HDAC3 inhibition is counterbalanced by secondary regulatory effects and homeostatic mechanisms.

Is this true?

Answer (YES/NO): YES